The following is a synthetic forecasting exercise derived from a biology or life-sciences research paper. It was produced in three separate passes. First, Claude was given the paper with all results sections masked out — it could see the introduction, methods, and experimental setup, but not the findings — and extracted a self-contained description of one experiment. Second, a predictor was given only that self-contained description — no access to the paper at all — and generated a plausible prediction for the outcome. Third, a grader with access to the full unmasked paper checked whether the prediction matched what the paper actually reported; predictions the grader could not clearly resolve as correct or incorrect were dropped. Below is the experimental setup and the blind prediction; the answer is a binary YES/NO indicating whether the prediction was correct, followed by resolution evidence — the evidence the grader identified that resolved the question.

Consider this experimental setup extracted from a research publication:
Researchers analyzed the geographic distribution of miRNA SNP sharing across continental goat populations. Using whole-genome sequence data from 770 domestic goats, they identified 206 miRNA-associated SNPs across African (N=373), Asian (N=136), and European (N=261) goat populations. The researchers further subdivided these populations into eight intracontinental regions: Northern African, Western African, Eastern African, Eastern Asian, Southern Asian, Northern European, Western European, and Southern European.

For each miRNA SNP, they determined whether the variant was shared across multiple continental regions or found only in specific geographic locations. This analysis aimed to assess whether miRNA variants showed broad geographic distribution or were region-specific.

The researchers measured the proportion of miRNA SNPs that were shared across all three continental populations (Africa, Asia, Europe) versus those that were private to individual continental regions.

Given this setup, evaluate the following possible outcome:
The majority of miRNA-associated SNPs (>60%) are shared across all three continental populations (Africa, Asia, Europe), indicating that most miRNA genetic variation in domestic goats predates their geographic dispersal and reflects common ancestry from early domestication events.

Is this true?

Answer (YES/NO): NO